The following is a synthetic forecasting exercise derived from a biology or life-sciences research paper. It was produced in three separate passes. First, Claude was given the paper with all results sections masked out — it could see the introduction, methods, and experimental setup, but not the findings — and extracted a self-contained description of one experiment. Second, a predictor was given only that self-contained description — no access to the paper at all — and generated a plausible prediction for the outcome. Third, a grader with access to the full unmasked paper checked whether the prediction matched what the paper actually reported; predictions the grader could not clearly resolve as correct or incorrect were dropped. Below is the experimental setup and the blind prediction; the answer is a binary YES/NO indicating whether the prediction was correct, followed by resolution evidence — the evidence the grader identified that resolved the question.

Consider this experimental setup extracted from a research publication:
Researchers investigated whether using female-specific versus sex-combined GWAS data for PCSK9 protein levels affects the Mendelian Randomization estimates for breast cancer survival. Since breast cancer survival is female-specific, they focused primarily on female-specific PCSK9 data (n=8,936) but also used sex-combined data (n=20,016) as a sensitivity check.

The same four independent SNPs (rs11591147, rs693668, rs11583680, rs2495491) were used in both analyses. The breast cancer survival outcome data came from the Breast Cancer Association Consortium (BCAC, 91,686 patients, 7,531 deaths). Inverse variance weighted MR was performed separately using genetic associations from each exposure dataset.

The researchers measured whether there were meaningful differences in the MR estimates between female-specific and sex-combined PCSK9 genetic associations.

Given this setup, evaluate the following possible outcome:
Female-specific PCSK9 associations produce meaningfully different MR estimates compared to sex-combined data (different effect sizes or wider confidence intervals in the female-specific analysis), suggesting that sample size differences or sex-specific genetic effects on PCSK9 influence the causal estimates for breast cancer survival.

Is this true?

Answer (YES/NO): NO